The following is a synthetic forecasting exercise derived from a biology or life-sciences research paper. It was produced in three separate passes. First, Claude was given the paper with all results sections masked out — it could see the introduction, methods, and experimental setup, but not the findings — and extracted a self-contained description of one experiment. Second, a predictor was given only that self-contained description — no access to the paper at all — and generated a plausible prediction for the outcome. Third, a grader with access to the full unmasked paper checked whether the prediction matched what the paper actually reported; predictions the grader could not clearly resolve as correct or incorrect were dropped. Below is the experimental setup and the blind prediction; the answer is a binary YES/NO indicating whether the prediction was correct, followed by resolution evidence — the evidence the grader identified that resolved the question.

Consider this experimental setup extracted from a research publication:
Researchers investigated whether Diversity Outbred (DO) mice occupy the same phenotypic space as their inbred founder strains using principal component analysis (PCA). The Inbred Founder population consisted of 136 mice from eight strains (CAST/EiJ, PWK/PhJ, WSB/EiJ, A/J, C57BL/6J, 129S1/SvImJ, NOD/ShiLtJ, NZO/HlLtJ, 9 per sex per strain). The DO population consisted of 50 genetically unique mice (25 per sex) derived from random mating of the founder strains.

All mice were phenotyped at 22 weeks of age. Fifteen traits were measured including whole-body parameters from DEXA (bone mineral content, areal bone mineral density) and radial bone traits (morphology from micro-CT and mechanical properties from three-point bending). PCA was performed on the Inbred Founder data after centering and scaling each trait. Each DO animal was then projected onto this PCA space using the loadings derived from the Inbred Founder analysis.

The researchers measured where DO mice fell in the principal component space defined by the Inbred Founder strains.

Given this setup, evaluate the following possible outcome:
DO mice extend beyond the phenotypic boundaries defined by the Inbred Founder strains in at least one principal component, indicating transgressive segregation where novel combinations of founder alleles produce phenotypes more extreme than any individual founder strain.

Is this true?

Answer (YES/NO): NO